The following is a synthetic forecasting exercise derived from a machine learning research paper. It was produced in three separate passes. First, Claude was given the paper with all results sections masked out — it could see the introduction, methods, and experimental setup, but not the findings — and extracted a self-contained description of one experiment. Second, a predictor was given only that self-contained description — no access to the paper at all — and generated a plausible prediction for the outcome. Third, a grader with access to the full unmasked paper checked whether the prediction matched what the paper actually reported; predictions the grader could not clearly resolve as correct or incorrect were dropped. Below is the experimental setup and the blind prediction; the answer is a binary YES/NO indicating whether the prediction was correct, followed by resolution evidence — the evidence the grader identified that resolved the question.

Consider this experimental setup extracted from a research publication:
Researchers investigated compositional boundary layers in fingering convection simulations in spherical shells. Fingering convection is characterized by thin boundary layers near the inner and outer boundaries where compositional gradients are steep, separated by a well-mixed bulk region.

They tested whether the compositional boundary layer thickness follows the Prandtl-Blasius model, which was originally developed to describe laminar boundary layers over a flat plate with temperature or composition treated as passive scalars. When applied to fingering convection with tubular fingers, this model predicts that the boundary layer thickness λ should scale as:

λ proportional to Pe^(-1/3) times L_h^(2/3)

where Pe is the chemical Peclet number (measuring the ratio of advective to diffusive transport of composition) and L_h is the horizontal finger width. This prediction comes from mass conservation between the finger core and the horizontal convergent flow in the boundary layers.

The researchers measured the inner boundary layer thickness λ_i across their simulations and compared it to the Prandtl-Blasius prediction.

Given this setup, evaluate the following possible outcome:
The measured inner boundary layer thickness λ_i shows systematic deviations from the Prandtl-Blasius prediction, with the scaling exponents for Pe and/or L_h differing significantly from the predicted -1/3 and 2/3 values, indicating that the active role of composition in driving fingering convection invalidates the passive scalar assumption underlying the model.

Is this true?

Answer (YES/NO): NO